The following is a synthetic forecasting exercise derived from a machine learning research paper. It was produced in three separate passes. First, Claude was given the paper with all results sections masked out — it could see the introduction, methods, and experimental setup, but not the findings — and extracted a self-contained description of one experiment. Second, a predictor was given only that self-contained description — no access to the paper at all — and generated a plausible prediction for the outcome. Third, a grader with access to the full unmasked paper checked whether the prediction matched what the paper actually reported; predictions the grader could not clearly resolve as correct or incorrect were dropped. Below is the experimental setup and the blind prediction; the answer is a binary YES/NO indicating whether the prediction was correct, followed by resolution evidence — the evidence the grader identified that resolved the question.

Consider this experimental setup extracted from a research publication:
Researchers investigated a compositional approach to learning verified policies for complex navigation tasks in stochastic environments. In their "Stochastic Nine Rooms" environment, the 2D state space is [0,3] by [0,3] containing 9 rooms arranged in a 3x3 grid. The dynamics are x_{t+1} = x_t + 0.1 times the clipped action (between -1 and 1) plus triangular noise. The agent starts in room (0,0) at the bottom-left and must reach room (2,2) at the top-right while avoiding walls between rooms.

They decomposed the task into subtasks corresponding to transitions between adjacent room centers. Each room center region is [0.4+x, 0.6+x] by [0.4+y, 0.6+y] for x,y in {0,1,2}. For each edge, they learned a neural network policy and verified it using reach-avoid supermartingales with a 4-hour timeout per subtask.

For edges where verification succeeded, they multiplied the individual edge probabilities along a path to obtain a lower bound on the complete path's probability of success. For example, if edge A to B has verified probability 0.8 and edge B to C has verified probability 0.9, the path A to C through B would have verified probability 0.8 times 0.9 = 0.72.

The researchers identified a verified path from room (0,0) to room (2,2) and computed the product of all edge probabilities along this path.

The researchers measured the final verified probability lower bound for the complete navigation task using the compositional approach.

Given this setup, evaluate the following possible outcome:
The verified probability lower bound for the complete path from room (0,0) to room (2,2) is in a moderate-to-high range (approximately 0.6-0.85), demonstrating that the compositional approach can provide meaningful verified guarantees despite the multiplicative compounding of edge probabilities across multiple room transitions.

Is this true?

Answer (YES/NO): NO